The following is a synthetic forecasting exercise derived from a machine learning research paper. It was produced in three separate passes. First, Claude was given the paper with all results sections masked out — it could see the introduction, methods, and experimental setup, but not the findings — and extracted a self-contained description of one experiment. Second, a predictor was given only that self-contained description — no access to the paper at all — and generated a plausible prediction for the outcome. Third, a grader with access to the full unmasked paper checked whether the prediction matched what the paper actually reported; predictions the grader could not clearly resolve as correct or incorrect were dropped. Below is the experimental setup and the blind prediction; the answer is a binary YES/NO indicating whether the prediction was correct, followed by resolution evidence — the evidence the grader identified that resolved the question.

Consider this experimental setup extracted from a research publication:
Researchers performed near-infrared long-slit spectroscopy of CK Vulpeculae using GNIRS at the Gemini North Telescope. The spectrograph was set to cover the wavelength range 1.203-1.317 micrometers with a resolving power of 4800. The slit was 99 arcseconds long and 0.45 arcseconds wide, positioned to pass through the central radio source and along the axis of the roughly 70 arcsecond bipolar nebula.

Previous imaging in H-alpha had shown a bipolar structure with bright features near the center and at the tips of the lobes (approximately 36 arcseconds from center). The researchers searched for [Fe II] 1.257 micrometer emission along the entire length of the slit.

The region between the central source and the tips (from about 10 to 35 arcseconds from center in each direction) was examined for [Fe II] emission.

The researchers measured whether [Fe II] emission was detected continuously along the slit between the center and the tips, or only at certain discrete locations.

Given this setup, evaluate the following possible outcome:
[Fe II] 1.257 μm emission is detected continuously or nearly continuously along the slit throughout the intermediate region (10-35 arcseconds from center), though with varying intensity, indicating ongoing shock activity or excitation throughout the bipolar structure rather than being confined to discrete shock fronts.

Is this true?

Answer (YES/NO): NO